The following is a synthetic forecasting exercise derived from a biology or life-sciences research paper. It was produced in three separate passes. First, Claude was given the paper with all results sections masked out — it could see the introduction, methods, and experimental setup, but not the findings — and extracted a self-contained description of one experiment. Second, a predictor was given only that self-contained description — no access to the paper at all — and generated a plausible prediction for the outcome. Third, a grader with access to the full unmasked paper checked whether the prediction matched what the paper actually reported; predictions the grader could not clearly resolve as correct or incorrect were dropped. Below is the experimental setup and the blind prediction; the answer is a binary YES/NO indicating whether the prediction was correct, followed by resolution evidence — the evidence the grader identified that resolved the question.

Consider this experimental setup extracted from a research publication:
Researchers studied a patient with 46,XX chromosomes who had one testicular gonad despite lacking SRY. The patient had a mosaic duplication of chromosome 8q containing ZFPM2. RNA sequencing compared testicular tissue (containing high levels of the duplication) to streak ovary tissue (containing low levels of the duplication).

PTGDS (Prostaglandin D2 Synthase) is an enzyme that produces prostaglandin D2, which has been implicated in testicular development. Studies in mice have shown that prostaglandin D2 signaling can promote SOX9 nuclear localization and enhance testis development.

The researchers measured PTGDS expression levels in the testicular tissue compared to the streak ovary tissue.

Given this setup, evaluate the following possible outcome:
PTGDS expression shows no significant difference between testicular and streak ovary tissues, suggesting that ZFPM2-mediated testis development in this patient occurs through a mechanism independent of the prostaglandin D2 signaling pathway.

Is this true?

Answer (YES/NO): NO